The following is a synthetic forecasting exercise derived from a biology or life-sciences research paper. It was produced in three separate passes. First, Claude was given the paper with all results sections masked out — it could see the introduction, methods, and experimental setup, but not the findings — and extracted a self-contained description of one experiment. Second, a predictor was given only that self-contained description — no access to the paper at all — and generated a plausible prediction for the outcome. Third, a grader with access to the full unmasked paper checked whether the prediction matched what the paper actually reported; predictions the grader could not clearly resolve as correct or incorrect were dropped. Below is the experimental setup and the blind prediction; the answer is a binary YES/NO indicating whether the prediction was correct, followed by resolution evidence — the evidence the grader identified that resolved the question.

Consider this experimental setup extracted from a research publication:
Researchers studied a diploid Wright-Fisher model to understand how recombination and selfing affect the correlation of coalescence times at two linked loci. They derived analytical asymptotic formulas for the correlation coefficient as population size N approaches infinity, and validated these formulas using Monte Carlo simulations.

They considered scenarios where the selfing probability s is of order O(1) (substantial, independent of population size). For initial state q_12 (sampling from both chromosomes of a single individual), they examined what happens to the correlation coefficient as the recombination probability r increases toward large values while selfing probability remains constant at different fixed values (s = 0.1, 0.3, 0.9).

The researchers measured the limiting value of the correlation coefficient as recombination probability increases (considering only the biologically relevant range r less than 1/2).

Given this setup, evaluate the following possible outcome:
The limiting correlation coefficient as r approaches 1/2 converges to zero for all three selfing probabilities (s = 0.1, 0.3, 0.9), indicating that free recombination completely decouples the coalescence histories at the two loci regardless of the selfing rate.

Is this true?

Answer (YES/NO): NO